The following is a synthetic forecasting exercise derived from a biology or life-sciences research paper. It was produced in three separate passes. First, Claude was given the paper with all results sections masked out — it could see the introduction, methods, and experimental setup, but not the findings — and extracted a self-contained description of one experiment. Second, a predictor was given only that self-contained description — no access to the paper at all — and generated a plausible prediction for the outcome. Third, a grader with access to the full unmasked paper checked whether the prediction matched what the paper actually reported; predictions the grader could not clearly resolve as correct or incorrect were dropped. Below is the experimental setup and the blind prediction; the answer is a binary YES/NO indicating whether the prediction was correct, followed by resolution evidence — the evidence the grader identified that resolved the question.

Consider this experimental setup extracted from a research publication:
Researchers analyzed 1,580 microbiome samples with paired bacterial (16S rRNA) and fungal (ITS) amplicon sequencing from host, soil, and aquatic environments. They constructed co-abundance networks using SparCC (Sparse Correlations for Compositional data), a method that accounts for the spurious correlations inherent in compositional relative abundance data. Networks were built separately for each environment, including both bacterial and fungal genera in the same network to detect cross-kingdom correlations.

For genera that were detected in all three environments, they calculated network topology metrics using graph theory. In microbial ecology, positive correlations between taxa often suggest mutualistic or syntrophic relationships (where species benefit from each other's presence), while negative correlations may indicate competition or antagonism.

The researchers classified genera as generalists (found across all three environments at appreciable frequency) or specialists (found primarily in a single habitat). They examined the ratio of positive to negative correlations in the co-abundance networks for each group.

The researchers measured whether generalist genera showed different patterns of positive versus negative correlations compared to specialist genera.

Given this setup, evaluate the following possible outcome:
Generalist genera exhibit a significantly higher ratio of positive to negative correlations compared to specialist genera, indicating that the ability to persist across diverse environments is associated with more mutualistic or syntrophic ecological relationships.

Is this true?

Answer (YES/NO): NO